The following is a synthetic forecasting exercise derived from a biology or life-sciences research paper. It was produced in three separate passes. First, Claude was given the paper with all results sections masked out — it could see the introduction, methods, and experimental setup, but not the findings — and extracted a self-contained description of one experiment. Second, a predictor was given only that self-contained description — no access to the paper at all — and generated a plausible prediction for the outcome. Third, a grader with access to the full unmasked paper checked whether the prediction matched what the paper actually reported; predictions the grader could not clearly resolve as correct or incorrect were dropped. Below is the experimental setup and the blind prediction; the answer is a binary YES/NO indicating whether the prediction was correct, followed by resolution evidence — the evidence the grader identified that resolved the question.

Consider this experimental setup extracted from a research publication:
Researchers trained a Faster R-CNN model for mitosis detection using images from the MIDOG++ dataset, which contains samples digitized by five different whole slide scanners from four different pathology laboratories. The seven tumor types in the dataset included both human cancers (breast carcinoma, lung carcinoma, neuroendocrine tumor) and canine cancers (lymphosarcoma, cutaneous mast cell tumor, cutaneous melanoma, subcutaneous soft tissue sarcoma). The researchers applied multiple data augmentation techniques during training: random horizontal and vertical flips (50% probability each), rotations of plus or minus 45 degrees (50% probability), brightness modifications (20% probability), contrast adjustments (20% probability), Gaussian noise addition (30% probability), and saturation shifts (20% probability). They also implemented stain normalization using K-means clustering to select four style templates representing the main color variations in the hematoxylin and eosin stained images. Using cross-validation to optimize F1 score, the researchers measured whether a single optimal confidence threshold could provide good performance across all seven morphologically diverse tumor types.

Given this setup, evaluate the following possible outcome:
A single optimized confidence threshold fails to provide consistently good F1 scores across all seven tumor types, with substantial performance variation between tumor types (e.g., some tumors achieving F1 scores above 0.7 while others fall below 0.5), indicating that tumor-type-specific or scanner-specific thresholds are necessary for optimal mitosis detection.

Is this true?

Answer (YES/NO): NO